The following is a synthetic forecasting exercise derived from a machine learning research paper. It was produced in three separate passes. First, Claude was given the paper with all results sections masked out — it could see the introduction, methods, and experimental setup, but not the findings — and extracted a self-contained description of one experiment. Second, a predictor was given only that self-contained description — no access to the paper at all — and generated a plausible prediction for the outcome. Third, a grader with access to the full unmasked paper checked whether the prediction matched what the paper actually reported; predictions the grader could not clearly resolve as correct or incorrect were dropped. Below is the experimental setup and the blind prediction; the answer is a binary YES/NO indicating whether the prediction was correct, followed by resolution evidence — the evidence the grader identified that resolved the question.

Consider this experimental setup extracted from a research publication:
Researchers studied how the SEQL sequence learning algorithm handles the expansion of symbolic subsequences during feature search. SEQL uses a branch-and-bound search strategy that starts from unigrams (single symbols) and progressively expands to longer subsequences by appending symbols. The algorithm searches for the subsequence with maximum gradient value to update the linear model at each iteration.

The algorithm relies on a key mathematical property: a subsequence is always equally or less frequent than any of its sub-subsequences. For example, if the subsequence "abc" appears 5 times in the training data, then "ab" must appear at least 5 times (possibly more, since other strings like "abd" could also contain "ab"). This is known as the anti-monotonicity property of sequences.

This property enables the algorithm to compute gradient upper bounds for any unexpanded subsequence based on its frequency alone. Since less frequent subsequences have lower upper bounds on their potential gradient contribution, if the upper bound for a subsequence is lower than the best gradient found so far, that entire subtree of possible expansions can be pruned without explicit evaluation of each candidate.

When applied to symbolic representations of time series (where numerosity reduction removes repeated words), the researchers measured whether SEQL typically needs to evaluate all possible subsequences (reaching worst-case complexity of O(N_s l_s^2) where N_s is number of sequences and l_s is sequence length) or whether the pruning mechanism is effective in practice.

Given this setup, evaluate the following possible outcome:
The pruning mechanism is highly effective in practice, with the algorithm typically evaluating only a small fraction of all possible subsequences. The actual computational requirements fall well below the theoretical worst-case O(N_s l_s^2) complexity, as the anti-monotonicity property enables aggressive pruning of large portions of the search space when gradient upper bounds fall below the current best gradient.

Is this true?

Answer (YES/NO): YES